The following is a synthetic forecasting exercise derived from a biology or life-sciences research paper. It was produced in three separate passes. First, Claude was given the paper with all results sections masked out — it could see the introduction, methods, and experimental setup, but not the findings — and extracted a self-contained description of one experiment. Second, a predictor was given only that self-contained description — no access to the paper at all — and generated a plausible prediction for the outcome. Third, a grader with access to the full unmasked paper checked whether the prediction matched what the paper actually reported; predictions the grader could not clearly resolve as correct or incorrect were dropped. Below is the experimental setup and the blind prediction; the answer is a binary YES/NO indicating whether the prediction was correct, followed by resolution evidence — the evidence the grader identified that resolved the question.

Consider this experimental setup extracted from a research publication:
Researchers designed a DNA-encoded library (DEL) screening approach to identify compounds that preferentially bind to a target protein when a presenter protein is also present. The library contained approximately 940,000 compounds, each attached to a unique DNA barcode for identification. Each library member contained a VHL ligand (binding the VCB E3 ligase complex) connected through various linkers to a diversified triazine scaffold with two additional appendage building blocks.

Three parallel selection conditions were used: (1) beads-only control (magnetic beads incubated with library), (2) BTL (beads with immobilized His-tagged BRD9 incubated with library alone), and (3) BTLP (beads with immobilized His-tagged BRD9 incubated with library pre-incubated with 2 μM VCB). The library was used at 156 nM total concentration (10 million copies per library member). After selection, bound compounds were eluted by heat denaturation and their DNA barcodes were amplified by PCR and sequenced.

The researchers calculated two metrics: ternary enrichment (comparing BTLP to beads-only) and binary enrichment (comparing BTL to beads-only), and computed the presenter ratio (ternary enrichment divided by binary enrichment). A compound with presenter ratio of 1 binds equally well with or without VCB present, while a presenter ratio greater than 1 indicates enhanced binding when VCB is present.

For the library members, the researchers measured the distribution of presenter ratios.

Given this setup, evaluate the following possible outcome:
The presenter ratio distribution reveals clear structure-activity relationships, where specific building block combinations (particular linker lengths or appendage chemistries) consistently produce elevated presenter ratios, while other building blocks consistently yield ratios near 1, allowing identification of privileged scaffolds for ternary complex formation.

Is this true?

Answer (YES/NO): YES